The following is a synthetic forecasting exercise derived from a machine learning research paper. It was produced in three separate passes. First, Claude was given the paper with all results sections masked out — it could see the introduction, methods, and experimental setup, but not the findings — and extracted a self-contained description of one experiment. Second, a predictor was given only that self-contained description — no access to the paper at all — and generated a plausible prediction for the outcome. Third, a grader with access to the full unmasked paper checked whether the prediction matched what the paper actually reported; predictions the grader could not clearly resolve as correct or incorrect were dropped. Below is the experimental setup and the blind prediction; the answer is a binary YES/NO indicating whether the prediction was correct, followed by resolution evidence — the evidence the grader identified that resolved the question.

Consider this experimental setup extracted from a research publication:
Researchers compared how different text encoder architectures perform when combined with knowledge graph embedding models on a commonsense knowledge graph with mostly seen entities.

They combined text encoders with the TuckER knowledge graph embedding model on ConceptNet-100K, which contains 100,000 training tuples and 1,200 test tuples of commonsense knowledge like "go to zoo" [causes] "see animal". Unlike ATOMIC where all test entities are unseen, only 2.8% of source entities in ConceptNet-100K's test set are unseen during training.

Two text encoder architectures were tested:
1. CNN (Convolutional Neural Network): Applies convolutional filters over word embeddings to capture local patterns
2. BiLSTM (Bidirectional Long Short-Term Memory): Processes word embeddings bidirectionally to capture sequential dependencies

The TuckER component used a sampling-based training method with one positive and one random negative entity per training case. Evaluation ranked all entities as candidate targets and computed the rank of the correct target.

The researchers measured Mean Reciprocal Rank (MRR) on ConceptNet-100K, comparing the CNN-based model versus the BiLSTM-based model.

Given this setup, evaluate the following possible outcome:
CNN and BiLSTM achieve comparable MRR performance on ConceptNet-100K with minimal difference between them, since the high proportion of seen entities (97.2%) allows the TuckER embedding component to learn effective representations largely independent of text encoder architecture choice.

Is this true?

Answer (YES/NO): NO